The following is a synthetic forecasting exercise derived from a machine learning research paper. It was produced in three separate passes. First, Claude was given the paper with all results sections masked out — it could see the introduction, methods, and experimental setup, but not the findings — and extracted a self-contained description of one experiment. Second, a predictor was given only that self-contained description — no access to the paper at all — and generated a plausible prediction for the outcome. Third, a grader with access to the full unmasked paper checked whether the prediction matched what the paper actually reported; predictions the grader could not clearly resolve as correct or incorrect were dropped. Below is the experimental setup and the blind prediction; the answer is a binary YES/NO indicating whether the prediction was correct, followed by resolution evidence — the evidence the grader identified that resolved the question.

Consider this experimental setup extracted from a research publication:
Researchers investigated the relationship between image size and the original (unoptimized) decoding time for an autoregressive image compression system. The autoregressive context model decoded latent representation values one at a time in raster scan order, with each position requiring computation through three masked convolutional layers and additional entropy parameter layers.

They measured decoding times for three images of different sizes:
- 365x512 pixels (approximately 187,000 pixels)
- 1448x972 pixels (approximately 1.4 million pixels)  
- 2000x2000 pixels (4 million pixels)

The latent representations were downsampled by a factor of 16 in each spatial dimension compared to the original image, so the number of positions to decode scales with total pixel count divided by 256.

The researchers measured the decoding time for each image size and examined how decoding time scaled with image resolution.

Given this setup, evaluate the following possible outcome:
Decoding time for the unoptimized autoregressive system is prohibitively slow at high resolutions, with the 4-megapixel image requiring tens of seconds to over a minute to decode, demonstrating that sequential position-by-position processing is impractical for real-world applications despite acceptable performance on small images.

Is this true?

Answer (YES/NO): NO